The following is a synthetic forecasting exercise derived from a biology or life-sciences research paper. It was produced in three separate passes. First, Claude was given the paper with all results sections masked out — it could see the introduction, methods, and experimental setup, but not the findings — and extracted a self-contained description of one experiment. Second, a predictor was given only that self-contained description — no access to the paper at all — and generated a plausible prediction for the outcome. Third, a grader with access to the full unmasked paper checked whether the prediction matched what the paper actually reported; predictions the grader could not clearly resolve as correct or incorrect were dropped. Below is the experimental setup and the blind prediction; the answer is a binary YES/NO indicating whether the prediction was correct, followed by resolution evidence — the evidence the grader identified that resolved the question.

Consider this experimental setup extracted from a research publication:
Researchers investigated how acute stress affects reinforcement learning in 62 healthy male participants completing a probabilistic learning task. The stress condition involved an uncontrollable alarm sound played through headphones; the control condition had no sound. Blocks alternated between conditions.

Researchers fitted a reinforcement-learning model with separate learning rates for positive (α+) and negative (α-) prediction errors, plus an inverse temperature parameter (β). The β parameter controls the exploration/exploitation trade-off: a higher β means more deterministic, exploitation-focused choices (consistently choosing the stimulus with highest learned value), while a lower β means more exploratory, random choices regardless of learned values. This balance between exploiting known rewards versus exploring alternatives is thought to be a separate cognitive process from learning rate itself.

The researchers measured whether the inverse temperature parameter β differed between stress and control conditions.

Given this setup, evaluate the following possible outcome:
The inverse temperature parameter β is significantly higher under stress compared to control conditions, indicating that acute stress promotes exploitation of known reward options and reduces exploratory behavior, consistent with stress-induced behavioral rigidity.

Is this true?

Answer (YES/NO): NO